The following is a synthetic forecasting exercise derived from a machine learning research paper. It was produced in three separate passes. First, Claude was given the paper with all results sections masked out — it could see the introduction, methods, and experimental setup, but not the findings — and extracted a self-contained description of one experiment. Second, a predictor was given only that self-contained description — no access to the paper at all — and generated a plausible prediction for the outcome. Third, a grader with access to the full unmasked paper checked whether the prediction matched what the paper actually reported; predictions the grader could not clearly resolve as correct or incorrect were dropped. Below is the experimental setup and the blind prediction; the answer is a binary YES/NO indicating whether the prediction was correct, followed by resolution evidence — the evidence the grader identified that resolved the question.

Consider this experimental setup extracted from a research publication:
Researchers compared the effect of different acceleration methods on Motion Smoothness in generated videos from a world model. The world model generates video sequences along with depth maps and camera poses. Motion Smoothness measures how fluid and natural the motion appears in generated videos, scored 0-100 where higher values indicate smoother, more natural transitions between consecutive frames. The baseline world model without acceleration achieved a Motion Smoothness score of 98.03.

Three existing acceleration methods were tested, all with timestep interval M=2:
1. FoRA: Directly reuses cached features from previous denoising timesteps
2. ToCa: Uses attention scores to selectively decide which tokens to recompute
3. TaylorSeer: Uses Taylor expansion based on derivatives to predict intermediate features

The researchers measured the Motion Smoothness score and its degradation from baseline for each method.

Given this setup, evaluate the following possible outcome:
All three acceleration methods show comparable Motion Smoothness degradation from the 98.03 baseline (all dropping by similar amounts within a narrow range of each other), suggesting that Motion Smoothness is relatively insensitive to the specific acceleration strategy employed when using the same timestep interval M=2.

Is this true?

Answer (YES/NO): NO